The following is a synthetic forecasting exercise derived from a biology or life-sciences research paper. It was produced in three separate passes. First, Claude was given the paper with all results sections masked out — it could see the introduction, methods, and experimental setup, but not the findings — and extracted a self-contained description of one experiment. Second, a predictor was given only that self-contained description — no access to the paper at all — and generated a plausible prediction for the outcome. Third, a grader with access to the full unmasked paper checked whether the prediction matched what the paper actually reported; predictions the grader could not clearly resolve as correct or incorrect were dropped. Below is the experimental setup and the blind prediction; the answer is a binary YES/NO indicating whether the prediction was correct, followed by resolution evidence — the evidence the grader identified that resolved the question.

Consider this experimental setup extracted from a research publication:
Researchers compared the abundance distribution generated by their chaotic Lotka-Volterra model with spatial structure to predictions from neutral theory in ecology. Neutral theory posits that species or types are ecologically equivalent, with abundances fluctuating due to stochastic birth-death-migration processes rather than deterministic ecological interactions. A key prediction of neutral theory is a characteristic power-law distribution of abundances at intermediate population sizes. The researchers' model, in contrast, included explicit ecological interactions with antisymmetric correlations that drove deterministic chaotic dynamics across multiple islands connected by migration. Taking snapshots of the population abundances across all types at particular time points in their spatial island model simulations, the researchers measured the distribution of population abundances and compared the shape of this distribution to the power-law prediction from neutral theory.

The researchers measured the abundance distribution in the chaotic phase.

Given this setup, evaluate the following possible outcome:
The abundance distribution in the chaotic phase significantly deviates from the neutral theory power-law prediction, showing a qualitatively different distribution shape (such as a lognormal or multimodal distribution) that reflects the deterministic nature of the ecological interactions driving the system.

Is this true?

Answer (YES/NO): NO